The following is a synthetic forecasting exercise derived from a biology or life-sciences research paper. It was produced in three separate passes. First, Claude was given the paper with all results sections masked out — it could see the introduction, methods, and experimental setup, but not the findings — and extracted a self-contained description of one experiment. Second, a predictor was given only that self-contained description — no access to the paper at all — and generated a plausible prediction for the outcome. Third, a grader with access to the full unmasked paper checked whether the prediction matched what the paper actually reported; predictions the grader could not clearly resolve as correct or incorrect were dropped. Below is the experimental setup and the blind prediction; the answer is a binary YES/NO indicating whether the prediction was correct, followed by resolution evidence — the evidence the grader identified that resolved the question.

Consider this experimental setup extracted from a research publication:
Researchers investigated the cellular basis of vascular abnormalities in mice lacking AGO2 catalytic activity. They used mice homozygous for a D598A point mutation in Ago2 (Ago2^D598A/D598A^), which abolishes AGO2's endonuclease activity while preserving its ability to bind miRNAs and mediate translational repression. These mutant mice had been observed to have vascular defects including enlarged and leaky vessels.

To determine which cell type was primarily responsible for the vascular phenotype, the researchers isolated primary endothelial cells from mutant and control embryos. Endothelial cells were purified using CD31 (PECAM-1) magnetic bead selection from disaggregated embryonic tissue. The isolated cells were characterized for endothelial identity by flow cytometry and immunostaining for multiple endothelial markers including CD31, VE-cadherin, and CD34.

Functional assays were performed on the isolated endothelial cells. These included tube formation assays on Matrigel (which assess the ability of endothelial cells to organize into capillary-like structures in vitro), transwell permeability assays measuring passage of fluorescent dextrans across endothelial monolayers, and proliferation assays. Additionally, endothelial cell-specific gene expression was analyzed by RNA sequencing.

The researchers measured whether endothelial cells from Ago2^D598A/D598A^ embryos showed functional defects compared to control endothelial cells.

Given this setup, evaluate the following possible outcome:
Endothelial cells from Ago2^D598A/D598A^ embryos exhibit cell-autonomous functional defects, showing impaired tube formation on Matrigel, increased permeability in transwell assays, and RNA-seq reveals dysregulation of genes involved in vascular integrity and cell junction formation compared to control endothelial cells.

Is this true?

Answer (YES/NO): YES